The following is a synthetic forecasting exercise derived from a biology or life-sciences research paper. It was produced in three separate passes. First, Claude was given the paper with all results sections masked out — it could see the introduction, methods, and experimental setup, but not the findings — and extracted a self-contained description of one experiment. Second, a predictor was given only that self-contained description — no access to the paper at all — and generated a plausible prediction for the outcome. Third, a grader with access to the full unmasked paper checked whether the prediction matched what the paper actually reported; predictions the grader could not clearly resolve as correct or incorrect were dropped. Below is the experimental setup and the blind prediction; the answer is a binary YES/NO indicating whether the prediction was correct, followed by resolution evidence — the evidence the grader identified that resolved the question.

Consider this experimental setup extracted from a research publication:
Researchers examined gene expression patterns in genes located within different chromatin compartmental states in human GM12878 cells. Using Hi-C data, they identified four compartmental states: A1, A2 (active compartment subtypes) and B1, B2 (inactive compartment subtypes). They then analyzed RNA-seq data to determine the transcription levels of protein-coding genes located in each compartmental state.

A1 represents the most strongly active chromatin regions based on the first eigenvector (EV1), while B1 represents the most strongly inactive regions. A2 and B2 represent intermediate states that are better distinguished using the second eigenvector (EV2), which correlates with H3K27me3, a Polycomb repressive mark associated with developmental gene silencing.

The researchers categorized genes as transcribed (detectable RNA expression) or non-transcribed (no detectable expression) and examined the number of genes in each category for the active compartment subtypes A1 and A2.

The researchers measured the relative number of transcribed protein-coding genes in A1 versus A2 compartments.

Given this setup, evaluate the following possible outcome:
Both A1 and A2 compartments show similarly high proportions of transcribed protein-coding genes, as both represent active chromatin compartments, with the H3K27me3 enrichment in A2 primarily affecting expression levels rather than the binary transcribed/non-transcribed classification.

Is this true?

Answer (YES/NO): NO